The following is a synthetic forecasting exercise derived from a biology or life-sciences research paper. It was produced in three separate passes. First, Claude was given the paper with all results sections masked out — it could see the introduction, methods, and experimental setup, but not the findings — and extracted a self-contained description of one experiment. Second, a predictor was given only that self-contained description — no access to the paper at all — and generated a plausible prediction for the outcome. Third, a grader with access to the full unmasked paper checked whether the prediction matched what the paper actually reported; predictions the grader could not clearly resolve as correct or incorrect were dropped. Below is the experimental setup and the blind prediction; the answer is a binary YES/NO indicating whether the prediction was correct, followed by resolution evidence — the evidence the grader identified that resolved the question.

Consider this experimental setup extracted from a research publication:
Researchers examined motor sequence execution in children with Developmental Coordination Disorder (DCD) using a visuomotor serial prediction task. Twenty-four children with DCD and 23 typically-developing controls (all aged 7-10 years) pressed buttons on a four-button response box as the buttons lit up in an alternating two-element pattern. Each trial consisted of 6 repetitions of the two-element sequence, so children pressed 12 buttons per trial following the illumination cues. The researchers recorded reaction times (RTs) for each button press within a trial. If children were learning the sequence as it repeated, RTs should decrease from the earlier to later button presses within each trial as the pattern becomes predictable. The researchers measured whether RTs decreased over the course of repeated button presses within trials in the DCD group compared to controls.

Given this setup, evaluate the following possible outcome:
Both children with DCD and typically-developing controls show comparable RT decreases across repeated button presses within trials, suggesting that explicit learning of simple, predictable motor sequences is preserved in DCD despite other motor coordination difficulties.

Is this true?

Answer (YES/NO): NO